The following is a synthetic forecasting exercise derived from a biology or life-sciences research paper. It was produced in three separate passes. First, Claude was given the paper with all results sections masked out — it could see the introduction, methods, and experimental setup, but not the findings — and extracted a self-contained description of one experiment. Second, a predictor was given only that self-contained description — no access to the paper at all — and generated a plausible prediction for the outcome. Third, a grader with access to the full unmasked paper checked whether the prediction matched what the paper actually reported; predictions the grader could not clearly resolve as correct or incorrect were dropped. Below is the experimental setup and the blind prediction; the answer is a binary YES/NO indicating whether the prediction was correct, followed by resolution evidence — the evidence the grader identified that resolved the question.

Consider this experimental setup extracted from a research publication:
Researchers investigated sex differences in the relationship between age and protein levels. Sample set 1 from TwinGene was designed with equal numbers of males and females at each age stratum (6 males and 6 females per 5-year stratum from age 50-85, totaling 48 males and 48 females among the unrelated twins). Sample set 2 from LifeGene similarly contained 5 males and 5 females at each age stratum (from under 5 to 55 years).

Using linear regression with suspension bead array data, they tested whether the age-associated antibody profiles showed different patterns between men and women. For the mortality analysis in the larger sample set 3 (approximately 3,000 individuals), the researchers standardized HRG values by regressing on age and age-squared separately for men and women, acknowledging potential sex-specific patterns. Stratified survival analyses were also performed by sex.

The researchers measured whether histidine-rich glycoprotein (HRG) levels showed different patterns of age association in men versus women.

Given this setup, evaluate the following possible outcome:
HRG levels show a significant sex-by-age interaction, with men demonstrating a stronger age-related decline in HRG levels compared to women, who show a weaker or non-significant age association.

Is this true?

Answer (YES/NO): NO